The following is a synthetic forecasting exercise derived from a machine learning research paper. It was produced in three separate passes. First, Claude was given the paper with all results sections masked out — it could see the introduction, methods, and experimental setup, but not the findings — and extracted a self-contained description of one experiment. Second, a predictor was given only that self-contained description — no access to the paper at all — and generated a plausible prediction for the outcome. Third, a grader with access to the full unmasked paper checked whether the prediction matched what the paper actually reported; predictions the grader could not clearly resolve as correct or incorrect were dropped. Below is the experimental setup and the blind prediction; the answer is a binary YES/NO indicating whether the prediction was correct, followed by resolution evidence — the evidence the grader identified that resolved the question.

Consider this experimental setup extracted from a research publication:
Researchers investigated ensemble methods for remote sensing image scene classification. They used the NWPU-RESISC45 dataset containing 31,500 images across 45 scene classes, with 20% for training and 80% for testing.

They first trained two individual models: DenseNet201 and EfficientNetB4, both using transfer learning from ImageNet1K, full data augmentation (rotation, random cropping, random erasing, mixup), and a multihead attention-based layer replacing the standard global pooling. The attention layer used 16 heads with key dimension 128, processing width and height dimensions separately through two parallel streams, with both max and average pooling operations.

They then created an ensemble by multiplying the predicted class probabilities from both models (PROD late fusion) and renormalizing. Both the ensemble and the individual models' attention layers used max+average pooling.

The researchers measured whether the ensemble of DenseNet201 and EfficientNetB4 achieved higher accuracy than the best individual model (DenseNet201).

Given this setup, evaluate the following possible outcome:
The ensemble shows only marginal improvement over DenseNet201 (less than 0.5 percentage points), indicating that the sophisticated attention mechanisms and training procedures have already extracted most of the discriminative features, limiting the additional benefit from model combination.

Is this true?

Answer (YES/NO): NO